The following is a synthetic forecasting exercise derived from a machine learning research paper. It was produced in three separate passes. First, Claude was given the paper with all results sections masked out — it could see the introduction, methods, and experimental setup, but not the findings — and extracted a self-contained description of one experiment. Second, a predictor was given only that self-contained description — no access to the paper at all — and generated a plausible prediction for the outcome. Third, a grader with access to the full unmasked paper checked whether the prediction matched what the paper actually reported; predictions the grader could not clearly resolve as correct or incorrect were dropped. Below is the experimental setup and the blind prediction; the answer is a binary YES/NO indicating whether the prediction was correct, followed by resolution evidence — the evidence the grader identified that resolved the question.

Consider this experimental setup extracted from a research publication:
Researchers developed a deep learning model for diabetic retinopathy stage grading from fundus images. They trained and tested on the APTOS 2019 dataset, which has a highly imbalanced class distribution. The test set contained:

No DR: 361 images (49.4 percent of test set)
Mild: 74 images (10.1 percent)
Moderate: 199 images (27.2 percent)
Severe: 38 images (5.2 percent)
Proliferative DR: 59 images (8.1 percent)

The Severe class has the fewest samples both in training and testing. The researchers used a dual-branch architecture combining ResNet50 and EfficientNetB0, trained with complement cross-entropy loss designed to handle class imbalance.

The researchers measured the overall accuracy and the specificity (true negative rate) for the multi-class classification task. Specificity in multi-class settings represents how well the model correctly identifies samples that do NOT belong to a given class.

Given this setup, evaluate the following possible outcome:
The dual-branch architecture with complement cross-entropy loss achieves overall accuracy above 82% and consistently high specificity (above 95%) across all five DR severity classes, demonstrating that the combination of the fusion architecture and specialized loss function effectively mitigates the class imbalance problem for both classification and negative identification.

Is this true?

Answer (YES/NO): NO